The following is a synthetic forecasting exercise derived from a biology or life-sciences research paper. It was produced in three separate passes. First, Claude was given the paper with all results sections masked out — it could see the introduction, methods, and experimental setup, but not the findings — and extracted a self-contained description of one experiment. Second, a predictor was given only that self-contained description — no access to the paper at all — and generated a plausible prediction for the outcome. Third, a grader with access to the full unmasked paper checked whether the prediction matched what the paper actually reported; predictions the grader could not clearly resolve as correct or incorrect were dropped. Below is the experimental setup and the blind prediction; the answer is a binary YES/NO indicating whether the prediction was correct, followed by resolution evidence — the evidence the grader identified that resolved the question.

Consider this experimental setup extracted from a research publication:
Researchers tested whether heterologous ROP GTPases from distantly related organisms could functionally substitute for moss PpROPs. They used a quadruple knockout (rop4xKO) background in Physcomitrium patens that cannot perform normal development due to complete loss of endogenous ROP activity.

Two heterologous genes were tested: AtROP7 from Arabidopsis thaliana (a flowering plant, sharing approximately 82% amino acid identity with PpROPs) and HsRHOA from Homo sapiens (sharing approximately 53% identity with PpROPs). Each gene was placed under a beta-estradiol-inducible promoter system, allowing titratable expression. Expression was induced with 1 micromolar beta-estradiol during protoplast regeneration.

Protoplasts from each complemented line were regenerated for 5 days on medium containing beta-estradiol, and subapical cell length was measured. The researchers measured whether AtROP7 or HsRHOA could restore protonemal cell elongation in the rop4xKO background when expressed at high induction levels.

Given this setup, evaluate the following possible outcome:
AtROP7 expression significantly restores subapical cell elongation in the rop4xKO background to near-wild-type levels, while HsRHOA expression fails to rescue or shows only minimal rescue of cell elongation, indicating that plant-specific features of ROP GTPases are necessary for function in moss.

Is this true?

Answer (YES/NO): NO